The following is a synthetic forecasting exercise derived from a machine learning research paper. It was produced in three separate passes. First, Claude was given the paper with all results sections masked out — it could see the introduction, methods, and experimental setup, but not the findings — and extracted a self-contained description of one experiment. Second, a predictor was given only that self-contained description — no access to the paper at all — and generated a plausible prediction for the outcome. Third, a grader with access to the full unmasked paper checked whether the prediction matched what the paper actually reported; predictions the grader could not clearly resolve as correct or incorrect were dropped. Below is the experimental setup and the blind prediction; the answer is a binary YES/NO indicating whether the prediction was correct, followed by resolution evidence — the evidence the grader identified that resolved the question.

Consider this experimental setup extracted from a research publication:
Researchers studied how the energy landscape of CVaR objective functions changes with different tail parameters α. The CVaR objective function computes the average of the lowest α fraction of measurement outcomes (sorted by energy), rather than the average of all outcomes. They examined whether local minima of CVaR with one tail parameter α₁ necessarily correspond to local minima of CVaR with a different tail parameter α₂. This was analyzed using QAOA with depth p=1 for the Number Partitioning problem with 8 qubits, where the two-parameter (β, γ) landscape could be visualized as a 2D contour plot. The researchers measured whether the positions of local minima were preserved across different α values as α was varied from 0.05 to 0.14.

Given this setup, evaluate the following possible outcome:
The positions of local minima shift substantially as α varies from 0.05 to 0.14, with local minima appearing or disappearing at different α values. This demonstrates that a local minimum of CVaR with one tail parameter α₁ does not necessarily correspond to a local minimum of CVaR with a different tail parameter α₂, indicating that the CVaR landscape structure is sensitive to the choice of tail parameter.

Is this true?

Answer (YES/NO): YES